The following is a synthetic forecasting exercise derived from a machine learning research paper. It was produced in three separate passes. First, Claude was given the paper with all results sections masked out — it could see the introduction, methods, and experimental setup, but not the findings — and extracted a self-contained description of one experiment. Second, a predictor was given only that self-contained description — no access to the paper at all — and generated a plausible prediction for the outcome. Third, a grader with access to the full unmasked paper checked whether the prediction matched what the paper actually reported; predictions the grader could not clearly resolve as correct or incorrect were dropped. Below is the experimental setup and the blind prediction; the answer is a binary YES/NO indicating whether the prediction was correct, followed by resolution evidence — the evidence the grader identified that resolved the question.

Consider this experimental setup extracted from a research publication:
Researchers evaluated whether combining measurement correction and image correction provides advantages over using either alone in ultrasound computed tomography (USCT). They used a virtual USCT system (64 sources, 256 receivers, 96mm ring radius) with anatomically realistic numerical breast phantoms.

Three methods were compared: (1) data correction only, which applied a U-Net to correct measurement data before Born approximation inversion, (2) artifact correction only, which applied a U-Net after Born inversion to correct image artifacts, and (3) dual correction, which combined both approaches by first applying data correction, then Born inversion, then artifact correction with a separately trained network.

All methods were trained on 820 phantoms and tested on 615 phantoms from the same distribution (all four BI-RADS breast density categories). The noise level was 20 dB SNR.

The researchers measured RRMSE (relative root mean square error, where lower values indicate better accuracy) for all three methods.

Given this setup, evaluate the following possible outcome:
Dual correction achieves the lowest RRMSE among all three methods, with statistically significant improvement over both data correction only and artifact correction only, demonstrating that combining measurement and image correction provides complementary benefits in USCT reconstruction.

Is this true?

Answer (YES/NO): YES